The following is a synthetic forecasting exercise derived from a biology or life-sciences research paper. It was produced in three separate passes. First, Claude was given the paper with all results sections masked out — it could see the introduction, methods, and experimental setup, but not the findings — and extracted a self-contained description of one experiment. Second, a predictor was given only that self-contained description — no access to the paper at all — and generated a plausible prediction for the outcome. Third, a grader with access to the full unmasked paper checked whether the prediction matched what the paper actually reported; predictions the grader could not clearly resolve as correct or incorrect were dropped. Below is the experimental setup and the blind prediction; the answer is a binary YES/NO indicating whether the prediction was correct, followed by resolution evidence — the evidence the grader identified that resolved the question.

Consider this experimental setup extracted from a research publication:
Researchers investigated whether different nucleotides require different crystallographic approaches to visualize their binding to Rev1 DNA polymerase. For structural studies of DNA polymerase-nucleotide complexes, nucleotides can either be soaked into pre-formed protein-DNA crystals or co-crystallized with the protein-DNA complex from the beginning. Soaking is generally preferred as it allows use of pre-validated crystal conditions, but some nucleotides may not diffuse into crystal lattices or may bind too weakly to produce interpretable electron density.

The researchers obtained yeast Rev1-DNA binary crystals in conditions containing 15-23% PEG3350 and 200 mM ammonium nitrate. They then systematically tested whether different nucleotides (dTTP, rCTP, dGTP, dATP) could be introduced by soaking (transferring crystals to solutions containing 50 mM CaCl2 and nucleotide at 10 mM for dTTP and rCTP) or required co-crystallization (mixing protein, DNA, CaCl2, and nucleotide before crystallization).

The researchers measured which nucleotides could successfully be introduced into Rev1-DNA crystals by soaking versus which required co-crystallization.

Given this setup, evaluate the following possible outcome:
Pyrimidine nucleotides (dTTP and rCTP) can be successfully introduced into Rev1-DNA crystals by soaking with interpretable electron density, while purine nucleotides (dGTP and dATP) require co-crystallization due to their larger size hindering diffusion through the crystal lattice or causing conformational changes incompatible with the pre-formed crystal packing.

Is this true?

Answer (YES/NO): NO